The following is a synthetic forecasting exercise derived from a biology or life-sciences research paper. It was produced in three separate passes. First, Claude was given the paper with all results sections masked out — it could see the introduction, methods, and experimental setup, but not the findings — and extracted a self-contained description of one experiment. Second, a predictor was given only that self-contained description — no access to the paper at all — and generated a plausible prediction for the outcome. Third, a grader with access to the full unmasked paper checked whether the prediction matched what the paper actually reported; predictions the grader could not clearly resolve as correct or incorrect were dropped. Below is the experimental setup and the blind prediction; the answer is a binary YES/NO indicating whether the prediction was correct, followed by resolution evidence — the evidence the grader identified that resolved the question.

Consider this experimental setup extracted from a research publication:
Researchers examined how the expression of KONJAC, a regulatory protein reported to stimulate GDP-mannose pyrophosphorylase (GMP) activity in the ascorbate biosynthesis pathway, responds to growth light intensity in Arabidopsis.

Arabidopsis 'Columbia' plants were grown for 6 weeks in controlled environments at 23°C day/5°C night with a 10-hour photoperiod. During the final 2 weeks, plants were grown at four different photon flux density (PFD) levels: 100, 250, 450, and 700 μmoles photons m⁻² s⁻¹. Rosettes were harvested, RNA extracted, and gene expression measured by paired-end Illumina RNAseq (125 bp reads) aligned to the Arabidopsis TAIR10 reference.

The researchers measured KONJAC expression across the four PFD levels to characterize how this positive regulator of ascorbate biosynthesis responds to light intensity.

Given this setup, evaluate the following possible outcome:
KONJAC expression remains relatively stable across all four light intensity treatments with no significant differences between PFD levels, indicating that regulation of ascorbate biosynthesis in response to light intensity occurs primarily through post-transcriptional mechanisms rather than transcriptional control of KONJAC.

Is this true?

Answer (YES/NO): NO